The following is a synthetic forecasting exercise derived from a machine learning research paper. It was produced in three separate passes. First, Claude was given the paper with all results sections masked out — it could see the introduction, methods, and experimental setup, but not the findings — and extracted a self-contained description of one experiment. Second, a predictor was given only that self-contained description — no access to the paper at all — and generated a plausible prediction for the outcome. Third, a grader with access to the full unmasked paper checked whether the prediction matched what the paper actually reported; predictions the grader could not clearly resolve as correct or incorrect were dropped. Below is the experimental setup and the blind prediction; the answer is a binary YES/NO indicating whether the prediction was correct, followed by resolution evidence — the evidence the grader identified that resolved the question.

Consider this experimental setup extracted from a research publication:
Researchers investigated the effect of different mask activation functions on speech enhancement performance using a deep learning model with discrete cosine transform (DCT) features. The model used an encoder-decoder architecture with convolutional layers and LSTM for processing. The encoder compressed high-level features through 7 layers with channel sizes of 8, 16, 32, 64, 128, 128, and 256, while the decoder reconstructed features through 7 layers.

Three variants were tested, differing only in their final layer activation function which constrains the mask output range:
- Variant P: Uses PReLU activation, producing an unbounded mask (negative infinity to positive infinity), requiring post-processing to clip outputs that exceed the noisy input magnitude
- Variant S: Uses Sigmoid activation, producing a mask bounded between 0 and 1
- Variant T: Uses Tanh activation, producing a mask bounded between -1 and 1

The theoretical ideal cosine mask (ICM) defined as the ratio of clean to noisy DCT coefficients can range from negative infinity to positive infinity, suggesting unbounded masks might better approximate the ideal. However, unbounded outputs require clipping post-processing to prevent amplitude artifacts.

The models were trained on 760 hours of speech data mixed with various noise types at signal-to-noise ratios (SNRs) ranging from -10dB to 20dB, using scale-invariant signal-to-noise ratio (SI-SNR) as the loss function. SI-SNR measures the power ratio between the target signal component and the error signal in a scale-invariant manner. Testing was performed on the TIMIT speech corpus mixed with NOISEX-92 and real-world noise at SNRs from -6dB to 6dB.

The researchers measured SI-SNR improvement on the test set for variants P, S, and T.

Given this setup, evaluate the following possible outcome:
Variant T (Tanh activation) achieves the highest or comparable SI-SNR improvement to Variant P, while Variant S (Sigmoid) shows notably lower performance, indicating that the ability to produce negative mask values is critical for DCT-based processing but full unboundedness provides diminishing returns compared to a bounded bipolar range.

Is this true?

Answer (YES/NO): YES